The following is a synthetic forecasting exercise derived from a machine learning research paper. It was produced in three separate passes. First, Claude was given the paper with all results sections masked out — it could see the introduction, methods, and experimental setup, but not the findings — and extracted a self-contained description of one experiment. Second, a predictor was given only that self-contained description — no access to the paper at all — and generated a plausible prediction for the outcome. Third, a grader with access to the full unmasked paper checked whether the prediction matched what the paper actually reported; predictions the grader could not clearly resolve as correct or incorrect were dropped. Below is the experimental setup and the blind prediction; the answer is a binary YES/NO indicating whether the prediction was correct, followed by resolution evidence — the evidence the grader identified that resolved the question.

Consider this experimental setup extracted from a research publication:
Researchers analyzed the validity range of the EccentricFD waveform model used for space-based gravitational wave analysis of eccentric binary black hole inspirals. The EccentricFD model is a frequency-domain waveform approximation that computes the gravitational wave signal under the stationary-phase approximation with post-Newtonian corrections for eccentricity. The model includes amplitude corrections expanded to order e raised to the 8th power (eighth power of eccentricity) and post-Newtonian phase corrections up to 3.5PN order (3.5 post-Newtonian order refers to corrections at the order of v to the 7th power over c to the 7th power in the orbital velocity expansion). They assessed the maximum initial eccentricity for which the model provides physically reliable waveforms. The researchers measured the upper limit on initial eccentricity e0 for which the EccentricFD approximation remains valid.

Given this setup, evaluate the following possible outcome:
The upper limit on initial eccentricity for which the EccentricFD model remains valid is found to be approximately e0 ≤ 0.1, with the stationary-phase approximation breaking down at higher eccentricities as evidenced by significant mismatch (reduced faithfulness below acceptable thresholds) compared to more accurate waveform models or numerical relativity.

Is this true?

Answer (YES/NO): NO